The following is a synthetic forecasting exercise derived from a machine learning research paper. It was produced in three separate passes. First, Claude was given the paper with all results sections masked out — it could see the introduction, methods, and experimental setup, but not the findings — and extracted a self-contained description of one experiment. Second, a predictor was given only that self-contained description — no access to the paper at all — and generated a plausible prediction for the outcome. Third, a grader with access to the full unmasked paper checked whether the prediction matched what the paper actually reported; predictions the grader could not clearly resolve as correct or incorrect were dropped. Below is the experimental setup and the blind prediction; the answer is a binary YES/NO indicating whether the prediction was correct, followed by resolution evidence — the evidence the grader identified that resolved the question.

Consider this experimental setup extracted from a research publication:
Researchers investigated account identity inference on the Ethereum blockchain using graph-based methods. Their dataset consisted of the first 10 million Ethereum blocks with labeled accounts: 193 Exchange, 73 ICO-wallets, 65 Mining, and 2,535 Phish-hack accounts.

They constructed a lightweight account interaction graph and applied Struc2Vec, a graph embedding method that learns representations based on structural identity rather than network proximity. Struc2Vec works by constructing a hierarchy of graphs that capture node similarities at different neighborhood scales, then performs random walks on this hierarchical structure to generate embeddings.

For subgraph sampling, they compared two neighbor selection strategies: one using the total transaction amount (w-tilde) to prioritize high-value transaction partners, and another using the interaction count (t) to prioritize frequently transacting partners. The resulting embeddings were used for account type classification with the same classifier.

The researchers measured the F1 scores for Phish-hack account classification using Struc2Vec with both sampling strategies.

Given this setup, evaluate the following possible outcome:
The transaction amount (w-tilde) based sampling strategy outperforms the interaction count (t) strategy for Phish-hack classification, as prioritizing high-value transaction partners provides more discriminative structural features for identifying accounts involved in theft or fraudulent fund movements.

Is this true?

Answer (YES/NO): YES